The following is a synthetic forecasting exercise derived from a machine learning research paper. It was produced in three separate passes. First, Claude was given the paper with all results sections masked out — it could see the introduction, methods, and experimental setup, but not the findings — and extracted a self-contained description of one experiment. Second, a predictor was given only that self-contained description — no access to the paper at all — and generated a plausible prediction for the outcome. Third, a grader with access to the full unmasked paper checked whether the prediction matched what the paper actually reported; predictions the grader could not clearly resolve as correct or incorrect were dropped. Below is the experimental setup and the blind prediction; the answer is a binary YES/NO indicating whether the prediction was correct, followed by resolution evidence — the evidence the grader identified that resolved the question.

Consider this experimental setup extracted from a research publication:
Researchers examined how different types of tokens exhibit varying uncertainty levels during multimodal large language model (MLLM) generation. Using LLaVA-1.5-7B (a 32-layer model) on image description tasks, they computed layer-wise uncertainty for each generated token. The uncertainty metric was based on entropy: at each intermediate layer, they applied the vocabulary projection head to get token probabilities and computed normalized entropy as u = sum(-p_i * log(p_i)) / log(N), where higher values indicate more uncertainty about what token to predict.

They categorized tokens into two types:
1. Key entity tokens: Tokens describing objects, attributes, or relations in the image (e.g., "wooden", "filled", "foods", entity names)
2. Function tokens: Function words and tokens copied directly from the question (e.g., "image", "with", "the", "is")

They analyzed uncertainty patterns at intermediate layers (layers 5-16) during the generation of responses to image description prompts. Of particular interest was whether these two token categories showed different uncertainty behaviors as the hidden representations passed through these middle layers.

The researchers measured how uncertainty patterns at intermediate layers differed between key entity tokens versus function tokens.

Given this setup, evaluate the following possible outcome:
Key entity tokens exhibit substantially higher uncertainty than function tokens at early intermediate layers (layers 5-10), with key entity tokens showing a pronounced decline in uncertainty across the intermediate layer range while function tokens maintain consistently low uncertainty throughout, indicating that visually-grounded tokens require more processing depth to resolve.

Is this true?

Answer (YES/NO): NO